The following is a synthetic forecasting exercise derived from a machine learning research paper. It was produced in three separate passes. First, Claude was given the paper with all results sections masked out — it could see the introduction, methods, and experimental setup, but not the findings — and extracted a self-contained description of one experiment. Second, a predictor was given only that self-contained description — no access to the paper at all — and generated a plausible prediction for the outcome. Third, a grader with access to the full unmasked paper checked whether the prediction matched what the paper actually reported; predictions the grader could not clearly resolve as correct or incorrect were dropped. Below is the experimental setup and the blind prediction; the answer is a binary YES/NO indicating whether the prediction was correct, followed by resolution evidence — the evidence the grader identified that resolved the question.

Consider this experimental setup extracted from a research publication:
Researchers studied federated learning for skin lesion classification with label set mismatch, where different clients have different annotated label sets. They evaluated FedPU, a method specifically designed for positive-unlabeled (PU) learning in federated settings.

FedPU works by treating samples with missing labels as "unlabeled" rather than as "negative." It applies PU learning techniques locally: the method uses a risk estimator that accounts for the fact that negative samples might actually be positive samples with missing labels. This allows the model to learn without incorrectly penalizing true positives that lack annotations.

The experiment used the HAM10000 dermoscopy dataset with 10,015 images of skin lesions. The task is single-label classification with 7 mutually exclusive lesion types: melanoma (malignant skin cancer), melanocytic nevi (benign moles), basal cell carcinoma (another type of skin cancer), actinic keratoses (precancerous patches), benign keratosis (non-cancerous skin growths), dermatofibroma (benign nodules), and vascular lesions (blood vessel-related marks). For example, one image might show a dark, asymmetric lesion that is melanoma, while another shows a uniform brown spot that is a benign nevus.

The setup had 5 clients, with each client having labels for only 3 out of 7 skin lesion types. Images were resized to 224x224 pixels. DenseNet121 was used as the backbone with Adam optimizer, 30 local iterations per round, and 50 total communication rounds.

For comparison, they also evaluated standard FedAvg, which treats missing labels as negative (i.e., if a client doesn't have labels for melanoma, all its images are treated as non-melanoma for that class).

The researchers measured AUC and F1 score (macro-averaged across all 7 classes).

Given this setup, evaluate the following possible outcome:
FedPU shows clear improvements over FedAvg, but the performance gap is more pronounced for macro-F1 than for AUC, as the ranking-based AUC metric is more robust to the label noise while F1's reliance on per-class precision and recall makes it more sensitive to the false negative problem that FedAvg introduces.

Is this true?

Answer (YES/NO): NO